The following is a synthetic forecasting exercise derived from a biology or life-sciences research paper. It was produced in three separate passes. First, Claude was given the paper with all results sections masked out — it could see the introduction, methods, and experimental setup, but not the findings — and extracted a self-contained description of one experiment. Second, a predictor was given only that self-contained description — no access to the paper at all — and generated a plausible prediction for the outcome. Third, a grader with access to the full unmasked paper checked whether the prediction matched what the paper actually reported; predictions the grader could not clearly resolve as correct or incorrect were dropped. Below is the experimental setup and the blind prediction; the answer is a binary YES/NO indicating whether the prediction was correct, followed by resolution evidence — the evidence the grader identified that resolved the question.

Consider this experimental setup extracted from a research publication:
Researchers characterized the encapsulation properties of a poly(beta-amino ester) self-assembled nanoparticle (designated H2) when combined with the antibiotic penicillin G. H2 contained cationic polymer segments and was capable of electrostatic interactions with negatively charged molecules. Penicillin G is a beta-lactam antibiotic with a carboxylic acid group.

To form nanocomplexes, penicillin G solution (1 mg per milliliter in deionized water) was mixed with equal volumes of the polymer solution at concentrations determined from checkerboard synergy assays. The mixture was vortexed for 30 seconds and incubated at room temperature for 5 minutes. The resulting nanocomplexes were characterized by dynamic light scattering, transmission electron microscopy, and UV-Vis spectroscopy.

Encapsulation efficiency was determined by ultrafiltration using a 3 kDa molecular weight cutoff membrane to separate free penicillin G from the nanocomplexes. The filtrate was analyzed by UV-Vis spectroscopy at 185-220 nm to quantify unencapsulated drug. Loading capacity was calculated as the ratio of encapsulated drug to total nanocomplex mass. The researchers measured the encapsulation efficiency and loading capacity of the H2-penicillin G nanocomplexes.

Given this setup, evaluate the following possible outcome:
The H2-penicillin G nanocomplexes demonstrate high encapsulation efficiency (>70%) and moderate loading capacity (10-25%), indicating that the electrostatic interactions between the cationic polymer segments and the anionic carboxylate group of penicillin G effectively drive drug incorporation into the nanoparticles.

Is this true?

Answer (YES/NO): NO